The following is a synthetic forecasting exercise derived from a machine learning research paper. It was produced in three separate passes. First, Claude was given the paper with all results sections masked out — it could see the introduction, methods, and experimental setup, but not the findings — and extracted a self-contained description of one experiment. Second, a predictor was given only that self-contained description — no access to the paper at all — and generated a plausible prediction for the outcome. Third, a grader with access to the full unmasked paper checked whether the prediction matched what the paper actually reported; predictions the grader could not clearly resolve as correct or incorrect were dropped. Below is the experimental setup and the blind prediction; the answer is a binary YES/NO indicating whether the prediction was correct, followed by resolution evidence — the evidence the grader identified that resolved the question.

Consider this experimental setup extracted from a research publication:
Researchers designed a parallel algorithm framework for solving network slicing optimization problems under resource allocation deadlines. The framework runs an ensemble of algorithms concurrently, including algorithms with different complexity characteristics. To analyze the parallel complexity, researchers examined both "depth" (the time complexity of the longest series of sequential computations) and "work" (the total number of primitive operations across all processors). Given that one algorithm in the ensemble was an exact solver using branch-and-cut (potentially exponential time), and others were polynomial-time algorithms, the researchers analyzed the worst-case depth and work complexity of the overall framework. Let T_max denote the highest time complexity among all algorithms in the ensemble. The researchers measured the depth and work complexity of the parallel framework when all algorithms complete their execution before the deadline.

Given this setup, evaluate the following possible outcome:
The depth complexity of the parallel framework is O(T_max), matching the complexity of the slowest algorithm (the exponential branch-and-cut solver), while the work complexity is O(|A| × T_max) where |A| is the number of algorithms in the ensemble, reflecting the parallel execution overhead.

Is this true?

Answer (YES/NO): NO